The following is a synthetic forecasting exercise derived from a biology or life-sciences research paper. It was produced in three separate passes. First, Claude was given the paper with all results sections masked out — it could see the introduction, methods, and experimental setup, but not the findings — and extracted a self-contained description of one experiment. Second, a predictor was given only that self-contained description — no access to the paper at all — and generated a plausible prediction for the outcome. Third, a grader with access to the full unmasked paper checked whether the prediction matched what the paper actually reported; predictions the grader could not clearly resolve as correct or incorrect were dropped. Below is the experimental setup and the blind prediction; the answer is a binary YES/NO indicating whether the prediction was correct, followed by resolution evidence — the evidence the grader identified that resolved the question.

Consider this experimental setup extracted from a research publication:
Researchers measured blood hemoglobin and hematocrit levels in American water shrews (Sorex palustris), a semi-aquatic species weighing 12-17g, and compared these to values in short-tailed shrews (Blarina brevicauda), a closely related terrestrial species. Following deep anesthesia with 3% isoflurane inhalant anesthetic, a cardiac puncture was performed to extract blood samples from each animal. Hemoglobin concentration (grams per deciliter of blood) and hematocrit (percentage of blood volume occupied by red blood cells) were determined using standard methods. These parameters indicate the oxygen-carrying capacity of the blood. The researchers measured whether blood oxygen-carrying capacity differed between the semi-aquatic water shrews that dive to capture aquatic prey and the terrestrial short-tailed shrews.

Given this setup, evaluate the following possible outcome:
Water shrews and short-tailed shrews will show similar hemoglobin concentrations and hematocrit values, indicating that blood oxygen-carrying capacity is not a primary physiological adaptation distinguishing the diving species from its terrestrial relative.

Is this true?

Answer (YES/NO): NO